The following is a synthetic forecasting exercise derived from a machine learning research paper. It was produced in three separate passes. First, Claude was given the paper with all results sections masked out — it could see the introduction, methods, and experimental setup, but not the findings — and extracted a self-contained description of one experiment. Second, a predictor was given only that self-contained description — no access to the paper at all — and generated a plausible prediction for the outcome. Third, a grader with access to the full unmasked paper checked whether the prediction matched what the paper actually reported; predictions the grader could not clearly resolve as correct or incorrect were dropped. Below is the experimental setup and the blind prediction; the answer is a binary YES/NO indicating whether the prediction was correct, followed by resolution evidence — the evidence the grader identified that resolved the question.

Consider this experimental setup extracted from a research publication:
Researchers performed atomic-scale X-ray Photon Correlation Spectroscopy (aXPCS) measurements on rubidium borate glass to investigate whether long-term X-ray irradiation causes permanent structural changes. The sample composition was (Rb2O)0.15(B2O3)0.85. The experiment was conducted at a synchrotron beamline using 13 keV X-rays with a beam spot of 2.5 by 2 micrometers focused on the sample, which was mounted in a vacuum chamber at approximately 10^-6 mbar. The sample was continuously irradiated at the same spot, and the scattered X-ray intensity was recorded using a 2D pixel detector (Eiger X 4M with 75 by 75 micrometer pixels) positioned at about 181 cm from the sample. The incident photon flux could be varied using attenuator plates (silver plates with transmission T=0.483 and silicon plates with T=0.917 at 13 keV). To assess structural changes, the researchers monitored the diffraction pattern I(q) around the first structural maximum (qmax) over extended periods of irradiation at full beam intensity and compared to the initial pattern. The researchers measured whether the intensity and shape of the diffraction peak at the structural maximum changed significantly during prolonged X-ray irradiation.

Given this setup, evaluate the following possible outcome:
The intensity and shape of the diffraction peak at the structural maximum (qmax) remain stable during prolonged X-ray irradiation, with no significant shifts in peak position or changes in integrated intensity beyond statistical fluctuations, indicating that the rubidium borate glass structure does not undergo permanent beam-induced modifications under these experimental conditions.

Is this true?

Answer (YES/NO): YES